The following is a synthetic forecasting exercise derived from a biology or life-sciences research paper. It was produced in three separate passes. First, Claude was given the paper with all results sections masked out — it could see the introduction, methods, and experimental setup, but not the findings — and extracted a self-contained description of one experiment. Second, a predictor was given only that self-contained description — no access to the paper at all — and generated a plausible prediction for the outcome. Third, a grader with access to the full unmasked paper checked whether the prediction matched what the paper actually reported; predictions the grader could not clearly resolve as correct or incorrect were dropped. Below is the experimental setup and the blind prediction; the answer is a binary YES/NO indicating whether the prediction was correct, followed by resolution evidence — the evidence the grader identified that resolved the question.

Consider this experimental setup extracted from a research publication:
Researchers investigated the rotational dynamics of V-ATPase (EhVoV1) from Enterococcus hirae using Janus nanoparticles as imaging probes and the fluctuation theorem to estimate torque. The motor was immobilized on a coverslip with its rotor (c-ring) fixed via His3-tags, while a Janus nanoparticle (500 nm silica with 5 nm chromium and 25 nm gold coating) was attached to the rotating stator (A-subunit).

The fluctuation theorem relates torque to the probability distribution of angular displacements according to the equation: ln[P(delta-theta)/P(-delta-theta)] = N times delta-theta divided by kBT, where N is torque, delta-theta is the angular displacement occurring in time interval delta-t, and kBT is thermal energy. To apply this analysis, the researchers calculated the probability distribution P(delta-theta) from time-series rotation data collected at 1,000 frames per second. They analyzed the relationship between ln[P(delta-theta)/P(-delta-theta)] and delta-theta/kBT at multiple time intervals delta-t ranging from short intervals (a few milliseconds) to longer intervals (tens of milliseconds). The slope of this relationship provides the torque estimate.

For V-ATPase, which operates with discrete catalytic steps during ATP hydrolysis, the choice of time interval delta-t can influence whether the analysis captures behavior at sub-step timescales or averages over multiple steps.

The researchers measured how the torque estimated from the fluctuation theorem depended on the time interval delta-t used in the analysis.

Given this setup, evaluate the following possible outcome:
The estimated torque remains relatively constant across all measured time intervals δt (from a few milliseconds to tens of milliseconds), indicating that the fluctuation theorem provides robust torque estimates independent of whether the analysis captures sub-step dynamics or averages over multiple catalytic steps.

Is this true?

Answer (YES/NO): YES